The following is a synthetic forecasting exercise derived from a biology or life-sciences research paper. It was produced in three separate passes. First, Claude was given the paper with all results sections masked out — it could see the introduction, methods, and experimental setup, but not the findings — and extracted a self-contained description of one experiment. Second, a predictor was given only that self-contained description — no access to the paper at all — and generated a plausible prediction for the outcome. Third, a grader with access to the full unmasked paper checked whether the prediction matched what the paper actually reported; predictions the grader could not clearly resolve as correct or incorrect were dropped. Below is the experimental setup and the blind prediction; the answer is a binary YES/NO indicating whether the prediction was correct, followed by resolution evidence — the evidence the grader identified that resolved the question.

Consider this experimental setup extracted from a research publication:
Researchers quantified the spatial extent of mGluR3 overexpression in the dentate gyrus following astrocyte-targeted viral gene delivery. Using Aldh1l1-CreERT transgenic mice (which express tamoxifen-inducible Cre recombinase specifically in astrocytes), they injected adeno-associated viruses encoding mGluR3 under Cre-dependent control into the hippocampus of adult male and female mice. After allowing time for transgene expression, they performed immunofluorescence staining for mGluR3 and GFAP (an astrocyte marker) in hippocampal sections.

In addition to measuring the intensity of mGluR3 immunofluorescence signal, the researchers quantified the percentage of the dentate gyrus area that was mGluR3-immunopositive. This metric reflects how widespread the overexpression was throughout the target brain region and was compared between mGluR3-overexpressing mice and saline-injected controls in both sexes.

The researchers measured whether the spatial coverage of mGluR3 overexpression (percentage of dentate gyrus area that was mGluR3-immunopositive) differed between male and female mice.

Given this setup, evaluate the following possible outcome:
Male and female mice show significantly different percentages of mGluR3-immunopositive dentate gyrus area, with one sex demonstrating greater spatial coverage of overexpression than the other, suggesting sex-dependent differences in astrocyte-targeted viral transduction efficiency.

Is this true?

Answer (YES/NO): NO